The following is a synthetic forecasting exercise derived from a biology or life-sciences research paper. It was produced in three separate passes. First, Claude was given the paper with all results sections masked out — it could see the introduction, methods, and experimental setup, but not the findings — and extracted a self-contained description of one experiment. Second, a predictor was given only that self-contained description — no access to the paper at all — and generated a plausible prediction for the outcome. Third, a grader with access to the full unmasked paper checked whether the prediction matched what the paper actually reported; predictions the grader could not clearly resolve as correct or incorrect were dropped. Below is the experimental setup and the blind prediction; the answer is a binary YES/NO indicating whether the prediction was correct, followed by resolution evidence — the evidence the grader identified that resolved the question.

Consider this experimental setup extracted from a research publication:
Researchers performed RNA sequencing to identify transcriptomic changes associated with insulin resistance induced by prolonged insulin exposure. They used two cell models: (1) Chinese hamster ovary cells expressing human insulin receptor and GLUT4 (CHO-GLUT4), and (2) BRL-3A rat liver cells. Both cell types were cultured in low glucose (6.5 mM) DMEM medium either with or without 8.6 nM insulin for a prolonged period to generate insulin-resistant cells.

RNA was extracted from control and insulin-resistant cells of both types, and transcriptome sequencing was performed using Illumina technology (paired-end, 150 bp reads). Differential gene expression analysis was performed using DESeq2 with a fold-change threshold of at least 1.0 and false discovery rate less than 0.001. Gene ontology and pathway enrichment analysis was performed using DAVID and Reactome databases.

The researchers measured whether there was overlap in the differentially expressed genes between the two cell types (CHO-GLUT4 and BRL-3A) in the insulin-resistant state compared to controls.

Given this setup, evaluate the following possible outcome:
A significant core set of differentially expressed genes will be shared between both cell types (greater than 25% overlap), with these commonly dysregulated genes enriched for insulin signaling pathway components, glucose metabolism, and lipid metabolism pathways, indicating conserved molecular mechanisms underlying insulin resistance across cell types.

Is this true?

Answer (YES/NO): NO